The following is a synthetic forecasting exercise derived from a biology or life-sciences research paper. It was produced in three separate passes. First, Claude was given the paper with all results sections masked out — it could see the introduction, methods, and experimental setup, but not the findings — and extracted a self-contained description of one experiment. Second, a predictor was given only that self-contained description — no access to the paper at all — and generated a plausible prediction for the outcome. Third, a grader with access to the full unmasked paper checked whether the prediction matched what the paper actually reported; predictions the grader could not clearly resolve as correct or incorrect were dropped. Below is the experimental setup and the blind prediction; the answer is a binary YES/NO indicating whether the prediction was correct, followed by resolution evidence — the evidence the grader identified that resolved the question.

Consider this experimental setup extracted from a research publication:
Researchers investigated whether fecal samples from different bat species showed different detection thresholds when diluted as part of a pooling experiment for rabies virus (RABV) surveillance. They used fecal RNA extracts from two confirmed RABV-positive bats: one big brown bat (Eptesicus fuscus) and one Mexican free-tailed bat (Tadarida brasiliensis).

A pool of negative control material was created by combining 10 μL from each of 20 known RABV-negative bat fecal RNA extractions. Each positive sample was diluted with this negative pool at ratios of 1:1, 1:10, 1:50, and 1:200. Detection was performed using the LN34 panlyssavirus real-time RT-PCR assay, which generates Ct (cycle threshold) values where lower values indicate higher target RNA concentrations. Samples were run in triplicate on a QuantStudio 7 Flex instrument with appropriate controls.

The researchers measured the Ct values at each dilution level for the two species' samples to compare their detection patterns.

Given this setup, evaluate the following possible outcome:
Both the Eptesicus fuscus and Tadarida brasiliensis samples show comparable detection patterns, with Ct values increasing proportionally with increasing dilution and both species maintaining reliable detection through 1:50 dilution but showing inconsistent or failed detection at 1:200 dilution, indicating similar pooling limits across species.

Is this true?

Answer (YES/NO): NO